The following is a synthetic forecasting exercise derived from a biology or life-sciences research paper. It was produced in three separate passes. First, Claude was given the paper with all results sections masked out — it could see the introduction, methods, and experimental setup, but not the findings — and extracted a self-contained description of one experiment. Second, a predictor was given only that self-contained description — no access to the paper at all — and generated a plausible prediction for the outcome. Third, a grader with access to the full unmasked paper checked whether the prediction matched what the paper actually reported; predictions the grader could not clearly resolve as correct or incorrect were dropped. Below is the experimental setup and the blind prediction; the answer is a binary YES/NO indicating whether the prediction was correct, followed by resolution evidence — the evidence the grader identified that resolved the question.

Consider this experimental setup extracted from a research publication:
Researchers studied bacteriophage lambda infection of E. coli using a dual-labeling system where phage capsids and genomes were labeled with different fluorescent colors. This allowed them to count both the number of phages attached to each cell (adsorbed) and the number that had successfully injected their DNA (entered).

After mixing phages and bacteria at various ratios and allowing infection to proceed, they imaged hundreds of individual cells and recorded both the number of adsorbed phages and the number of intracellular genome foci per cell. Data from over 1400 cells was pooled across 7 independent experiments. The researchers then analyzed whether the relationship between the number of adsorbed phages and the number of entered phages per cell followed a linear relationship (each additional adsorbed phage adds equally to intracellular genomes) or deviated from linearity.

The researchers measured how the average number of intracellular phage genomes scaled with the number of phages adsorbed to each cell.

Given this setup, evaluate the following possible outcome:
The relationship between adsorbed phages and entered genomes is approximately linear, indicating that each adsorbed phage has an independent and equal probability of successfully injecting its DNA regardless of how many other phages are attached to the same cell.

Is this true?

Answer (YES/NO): NO